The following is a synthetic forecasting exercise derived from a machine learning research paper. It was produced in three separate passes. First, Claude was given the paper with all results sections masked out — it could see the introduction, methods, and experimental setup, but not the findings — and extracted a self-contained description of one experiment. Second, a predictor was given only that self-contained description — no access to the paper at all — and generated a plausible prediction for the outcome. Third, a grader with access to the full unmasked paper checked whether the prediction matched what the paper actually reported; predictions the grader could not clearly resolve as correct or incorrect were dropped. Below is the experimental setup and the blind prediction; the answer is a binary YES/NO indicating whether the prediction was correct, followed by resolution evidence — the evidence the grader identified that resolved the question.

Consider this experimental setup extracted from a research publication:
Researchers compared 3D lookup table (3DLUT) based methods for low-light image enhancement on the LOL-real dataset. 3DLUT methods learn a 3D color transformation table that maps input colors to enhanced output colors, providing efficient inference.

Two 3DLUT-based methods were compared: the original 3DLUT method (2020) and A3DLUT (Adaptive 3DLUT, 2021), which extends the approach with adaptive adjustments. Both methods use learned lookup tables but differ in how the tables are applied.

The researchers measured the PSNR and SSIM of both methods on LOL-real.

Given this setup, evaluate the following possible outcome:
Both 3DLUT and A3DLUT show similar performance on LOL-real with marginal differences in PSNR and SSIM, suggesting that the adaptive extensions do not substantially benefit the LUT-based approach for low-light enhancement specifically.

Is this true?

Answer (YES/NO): NO